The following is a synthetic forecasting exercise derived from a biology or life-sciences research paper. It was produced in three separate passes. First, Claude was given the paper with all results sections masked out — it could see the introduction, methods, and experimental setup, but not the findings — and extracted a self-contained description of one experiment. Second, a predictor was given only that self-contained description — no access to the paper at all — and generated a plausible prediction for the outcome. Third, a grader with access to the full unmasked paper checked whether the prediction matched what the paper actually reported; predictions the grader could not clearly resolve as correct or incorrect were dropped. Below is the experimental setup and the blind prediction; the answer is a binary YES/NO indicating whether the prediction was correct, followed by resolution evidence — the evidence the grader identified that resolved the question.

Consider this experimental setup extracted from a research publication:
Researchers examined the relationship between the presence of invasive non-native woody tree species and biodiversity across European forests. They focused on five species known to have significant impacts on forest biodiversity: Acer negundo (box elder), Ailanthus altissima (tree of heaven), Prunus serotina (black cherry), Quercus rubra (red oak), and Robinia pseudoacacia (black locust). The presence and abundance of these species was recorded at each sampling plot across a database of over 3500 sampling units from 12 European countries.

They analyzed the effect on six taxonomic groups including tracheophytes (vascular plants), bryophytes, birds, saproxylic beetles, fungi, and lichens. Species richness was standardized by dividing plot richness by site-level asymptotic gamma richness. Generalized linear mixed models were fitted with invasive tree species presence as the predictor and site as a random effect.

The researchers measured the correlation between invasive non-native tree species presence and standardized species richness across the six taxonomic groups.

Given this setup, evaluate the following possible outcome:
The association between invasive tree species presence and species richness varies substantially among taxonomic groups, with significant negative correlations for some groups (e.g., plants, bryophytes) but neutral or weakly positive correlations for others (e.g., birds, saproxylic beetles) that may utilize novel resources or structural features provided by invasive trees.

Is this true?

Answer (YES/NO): NO